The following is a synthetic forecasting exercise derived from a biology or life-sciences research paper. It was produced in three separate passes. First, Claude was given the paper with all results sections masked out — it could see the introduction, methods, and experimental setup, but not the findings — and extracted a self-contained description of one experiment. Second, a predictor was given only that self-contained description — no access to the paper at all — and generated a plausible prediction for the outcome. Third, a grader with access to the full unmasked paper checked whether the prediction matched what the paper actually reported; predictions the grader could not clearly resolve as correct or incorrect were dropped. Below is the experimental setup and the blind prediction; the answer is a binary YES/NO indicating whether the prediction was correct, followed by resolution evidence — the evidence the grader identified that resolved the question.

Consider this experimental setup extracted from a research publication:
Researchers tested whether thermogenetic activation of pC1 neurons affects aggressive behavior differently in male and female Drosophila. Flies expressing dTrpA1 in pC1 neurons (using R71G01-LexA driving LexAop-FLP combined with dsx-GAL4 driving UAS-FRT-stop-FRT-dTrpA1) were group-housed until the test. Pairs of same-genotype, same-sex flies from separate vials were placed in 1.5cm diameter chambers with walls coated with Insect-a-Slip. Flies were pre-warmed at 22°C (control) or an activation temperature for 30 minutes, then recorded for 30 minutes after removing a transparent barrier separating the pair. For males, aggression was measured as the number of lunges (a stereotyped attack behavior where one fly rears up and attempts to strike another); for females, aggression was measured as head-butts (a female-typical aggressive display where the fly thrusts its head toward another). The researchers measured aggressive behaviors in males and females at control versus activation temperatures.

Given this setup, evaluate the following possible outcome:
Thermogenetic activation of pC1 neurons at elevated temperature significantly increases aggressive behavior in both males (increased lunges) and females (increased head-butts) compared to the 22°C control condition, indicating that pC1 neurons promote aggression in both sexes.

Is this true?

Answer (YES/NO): YES